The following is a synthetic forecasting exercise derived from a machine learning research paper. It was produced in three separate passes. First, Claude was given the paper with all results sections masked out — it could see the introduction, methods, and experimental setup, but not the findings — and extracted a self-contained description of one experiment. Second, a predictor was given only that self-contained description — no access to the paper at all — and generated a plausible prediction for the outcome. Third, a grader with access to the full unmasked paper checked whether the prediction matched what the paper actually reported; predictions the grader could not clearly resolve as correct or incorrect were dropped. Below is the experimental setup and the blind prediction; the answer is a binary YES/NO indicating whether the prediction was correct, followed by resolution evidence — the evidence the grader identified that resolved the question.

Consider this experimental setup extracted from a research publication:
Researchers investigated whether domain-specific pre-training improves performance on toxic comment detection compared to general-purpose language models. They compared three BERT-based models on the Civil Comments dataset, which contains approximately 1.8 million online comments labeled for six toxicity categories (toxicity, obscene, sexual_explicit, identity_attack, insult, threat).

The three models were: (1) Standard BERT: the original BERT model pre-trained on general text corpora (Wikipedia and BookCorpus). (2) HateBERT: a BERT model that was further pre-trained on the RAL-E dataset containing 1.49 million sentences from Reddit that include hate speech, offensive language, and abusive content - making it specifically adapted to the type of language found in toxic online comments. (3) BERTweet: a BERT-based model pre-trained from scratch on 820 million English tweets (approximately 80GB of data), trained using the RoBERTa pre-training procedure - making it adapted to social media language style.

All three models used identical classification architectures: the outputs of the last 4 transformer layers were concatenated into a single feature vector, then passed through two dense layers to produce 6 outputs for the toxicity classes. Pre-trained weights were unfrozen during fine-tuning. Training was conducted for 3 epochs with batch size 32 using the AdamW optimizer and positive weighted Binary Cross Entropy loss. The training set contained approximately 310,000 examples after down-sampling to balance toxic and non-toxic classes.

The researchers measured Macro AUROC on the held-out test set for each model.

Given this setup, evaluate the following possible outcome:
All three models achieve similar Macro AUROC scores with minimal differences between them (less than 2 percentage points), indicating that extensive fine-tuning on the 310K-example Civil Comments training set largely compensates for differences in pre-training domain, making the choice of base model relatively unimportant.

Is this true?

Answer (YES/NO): YES